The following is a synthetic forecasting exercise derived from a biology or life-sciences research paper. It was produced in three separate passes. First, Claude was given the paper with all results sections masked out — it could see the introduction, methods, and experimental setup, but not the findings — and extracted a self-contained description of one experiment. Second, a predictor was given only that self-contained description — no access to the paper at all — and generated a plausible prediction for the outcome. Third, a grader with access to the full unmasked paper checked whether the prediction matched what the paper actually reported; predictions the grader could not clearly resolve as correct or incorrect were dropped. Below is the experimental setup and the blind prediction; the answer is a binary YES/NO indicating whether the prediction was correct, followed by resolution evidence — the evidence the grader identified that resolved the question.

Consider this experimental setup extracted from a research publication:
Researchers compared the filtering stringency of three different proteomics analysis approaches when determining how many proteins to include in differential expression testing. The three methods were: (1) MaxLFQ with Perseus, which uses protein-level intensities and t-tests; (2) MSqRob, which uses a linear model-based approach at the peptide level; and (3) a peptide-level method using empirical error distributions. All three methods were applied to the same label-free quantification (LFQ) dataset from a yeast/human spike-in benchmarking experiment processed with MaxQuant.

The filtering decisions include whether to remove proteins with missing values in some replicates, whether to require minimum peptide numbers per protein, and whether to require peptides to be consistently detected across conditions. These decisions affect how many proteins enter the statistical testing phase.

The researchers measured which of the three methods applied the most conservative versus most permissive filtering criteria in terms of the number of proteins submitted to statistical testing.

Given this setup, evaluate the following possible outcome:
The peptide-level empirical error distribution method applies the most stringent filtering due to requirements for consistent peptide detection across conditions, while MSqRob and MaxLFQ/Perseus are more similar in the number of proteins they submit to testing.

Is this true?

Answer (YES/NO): NO